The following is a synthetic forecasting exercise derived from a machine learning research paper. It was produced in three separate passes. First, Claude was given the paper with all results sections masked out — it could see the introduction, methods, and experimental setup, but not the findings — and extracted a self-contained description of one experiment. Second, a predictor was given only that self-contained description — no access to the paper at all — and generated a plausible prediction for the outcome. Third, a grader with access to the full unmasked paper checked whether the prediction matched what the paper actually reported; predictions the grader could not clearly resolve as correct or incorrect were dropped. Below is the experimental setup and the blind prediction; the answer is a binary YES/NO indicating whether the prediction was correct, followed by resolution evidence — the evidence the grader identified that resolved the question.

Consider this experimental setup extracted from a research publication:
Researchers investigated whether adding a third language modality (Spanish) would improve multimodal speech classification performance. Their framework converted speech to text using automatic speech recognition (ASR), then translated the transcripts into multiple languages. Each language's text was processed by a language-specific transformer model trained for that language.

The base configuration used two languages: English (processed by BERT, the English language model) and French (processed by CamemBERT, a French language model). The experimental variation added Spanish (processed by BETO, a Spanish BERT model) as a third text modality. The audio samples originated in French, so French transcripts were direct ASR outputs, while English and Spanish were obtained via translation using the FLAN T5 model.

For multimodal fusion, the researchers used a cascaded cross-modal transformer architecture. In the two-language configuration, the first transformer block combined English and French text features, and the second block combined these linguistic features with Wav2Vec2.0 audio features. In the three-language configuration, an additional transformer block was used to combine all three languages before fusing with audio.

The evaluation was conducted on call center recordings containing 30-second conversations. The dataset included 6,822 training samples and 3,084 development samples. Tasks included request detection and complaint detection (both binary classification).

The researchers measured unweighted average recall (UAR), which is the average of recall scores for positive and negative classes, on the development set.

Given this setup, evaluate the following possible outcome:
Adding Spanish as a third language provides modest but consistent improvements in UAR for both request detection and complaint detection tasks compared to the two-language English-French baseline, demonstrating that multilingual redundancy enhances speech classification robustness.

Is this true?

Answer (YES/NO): NO